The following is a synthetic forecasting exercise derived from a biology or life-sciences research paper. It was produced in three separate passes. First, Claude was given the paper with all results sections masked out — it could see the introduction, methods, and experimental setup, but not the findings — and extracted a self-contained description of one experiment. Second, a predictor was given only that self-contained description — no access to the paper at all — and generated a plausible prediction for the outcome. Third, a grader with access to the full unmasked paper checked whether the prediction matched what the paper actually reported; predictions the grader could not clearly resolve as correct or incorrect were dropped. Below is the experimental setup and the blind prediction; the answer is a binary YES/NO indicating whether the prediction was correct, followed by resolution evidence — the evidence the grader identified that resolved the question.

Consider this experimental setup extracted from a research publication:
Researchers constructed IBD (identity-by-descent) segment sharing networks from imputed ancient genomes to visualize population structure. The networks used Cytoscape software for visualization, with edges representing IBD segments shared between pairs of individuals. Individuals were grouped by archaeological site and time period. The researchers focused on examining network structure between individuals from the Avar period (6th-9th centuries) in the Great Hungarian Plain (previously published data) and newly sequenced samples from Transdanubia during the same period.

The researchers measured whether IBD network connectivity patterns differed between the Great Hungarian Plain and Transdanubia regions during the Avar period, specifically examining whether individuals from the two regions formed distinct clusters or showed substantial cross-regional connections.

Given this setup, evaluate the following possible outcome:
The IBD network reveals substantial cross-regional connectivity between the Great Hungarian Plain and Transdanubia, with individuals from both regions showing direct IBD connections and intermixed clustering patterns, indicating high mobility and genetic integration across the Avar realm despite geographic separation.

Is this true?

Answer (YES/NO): NO